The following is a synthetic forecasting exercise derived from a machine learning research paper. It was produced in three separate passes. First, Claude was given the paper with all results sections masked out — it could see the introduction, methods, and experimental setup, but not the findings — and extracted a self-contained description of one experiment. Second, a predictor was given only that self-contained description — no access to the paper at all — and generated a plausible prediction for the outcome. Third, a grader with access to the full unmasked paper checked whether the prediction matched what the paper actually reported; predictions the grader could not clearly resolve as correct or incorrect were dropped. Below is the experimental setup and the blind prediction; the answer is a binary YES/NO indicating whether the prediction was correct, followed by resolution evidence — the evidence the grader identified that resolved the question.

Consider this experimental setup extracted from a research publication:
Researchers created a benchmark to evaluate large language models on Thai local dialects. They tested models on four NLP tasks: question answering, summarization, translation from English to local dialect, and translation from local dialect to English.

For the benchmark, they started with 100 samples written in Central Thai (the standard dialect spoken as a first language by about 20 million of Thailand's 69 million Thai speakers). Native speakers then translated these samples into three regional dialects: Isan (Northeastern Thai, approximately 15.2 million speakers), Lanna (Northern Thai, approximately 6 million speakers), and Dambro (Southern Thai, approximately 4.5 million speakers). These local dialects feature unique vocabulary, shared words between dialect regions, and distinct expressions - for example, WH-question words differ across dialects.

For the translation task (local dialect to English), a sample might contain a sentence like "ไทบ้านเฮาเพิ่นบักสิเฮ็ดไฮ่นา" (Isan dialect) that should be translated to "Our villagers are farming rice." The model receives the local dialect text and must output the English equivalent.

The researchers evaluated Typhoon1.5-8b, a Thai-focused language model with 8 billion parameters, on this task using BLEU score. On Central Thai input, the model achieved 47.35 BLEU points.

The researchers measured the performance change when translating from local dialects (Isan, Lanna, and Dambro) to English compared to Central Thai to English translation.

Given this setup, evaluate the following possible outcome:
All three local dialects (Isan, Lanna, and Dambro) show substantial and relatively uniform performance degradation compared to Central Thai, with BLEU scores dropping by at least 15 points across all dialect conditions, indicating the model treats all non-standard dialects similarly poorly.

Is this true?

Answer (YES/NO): NO